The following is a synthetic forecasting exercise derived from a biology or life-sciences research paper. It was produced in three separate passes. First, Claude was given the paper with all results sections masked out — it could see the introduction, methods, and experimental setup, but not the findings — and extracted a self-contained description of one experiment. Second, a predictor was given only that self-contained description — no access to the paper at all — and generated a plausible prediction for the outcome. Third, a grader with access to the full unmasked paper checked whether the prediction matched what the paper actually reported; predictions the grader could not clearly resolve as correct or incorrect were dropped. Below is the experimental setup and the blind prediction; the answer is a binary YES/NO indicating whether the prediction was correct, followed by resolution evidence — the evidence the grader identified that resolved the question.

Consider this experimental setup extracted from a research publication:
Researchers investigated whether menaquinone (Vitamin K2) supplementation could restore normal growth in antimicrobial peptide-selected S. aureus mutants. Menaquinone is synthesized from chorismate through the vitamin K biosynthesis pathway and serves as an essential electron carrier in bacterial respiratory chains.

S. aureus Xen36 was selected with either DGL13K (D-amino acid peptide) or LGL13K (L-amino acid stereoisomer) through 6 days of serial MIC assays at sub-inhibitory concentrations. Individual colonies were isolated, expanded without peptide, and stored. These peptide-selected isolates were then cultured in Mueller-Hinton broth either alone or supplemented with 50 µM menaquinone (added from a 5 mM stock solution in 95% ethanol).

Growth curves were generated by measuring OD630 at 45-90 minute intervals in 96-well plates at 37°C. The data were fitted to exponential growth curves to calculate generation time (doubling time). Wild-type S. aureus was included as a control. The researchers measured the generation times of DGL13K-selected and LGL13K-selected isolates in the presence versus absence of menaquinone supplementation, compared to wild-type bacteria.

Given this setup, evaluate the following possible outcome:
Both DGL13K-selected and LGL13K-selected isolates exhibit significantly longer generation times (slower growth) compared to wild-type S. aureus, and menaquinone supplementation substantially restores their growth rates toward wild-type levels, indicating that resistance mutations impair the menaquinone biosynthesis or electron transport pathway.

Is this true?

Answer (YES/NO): NO